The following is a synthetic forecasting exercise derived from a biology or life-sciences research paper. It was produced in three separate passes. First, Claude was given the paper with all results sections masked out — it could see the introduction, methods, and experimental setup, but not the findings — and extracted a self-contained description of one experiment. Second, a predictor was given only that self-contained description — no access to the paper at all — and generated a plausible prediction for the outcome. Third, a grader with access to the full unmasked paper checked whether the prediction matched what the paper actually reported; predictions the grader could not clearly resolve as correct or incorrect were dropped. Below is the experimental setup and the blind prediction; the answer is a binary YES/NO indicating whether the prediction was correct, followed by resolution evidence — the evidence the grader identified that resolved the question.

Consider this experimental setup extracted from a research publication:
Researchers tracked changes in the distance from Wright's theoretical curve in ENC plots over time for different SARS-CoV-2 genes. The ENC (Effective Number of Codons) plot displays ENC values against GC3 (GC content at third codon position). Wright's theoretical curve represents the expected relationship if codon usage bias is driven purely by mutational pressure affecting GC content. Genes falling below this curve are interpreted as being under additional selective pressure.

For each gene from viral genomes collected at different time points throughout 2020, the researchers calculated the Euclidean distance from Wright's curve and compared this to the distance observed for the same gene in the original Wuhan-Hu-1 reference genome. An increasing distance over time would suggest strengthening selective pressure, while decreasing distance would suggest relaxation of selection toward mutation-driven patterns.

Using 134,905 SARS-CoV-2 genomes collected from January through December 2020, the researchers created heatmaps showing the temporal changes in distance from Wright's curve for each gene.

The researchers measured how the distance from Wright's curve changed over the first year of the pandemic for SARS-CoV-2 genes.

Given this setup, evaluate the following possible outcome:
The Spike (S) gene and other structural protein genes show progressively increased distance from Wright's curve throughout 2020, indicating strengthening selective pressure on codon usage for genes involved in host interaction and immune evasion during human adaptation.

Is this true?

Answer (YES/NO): NO